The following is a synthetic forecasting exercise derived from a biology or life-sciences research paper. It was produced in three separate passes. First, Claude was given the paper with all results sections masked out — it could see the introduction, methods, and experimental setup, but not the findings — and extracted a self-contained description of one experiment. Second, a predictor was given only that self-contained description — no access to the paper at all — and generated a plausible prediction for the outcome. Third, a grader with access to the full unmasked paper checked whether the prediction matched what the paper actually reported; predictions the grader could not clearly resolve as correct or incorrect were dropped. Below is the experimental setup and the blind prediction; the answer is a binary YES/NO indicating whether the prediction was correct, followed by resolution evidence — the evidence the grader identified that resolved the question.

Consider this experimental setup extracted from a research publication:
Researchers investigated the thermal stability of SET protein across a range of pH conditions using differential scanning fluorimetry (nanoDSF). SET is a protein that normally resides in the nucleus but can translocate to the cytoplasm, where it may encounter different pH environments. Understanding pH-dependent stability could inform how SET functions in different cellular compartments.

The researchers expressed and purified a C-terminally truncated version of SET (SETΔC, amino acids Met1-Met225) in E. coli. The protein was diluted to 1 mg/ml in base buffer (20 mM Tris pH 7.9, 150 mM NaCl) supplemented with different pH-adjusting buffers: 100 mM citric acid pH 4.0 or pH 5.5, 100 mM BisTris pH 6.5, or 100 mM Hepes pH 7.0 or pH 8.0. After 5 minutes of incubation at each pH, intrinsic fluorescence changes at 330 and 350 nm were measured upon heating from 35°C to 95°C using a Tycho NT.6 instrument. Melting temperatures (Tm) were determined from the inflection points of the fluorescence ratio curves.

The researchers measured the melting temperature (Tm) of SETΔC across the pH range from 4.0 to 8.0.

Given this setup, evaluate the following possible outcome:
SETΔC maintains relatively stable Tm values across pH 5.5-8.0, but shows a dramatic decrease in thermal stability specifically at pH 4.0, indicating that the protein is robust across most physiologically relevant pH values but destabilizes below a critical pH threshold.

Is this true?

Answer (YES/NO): NO